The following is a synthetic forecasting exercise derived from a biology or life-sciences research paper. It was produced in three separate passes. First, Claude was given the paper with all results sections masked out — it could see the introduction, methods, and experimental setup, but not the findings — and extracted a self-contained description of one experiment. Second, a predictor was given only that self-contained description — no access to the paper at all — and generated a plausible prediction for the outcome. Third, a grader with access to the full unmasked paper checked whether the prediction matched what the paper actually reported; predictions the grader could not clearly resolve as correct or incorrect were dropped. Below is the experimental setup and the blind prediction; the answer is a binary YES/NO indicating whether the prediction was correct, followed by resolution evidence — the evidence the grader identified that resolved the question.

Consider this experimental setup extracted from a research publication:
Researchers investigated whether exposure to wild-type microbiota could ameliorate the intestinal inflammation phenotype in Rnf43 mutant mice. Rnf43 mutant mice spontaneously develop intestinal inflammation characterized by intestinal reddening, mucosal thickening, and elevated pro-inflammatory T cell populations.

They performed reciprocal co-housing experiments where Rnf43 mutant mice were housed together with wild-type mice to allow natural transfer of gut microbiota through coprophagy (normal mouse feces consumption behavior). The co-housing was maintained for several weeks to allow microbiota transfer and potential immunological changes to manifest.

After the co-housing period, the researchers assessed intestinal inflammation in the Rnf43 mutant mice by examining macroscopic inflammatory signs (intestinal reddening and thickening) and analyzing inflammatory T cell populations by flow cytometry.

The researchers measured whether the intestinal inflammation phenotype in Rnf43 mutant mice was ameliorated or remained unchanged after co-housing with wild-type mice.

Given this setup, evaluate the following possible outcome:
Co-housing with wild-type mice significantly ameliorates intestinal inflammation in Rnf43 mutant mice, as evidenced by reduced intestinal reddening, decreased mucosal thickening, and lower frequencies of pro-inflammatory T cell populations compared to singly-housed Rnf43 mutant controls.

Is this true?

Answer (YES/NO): NO